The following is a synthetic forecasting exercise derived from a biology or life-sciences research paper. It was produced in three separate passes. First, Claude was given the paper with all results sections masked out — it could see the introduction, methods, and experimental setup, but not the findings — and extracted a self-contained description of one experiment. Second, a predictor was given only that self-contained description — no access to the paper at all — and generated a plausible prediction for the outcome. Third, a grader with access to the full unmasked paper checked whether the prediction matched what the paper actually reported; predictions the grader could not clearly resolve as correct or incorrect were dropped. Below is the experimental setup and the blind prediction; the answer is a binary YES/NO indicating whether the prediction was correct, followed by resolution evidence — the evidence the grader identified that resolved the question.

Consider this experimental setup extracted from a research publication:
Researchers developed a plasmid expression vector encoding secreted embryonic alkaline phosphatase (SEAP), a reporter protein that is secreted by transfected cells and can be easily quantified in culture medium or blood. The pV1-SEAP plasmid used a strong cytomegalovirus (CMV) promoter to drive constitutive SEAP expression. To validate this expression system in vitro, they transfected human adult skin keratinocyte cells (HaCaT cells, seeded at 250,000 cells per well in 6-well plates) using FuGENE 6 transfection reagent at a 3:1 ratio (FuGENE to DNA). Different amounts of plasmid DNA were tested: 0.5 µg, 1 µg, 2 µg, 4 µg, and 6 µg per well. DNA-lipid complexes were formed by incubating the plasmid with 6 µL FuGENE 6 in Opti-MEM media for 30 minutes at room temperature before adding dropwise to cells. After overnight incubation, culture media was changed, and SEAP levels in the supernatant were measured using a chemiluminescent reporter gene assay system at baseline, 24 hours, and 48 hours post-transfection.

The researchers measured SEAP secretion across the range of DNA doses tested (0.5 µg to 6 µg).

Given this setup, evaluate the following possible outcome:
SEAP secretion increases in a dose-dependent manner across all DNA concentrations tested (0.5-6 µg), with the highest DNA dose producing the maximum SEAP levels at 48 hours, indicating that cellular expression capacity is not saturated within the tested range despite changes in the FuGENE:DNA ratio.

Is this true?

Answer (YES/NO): NO